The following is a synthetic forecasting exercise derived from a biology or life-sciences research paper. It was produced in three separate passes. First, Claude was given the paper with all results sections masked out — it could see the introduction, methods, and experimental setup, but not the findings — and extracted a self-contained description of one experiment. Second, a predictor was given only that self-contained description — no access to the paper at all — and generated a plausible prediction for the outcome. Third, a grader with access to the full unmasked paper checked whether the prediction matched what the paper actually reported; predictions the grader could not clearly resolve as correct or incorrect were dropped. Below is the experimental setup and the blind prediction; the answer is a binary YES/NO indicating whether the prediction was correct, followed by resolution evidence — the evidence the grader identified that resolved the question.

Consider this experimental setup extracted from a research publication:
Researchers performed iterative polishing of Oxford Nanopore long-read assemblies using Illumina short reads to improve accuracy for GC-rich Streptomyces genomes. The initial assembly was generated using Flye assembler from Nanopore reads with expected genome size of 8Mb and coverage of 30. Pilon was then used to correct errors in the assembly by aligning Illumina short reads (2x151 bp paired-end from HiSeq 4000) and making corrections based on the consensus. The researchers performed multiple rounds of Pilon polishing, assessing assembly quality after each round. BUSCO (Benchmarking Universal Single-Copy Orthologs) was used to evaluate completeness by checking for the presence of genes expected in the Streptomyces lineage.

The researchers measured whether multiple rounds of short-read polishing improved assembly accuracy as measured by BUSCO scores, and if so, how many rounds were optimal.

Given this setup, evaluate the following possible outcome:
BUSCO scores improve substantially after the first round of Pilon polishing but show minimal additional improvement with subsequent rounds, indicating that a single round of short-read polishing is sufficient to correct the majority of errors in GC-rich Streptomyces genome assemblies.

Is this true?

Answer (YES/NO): NO